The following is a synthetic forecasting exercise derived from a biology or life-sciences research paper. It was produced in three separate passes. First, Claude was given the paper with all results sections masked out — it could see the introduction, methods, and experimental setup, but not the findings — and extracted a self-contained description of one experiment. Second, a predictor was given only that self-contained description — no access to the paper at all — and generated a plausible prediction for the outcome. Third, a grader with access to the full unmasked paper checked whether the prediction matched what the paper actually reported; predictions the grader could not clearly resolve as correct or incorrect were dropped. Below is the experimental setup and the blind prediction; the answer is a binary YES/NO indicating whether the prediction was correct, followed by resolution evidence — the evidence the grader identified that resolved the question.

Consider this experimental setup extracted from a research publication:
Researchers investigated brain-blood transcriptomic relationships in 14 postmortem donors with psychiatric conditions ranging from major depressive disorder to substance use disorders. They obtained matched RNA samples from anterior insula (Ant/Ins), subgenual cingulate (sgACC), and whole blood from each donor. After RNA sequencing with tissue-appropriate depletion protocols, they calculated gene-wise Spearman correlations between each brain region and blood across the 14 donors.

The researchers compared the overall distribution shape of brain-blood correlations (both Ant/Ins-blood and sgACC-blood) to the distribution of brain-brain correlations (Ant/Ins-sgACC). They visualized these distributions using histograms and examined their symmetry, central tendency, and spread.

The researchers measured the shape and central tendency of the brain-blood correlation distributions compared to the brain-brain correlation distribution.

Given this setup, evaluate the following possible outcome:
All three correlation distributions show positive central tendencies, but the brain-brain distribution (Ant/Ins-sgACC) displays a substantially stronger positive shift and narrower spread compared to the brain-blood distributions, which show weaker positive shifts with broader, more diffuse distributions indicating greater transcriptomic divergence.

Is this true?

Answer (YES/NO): NO